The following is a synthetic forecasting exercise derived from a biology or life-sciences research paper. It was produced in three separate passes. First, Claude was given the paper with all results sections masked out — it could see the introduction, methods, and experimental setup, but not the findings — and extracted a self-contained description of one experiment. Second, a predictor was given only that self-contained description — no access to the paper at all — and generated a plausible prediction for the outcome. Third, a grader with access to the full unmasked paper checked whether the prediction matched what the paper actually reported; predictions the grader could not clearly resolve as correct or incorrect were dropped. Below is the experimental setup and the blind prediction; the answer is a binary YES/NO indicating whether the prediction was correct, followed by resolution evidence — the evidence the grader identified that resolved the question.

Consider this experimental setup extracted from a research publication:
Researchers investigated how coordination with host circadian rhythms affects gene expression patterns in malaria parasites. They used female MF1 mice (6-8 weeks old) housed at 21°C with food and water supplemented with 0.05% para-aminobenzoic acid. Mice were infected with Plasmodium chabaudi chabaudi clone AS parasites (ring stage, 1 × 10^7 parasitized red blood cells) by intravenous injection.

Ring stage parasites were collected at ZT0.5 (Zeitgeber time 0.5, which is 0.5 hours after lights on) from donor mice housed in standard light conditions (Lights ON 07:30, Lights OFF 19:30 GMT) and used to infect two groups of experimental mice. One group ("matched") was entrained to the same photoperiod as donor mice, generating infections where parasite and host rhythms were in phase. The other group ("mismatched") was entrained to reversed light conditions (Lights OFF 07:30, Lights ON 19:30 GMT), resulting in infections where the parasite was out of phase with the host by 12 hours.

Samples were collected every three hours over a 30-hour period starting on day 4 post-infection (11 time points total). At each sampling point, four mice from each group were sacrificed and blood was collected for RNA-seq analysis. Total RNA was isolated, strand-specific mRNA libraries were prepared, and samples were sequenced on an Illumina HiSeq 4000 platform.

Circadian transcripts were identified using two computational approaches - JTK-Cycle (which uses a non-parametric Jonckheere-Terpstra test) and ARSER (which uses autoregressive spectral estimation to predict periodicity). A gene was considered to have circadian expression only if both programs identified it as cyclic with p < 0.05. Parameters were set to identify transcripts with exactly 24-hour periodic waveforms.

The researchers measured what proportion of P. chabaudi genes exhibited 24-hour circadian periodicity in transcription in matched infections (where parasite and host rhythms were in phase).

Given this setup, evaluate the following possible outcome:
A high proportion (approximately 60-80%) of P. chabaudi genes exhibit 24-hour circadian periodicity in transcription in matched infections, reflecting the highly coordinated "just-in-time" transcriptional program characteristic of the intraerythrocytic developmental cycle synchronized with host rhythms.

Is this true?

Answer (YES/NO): NO